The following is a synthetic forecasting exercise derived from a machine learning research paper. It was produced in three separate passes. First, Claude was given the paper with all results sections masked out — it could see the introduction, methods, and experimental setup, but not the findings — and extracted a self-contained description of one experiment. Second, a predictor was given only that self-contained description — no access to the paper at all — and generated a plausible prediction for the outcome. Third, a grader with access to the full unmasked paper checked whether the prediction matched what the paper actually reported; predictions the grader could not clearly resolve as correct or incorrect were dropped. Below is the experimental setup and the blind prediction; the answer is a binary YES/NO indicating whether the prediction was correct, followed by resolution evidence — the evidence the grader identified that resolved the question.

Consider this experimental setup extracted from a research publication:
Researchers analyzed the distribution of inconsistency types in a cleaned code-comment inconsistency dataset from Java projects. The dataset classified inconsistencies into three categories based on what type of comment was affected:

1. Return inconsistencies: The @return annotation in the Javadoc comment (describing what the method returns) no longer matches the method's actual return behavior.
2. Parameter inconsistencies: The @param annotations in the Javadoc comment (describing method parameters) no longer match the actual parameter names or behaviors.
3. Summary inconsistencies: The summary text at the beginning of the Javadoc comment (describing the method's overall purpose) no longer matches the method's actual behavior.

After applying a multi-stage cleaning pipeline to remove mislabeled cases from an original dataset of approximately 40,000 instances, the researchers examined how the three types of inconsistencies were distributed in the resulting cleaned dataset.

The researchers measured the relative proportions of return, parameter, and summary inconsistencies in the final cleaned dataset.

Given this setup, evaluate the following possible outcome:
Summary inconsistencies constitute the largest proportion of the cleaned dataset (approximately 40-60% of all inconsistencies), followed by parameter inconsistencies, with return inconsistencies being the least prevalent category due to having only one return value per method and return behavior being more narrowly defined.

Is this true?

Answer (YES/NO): NO